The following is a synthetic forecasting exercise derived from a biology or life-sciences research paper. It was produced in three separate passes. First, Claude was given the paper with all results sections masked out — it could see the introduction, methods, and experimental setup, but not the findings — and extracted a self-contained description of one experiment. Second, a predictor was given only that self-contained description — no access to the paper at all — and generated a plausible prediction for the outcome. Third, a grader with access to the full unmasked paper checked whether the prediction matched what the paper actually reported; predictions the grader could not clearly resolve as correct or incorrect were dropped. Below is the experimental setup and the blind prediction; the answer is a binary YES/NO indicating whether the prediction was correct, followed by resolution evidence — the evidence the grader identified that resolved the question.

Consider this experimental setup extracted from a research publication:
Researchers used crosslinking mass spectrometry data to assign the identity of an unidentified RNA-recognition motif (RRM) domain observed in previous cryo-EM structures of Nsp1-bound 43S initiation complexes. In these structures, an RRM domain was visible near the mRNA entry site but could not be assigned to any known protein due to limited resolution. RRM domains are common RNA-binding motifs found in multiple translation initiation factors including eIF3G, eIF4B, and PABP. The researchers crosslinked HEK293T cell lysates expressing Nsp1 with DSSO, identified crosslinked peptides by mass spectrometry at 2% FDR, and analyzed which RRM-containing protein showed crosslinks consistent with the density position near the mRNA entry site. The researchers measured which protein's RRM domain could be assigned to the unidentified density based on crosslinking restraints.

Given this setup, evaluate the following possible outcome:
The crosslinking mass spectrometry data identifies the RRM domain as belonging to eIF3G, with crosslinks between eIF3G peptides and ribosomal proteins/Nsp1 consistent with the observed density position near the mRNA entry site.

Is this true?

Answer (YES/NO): YES